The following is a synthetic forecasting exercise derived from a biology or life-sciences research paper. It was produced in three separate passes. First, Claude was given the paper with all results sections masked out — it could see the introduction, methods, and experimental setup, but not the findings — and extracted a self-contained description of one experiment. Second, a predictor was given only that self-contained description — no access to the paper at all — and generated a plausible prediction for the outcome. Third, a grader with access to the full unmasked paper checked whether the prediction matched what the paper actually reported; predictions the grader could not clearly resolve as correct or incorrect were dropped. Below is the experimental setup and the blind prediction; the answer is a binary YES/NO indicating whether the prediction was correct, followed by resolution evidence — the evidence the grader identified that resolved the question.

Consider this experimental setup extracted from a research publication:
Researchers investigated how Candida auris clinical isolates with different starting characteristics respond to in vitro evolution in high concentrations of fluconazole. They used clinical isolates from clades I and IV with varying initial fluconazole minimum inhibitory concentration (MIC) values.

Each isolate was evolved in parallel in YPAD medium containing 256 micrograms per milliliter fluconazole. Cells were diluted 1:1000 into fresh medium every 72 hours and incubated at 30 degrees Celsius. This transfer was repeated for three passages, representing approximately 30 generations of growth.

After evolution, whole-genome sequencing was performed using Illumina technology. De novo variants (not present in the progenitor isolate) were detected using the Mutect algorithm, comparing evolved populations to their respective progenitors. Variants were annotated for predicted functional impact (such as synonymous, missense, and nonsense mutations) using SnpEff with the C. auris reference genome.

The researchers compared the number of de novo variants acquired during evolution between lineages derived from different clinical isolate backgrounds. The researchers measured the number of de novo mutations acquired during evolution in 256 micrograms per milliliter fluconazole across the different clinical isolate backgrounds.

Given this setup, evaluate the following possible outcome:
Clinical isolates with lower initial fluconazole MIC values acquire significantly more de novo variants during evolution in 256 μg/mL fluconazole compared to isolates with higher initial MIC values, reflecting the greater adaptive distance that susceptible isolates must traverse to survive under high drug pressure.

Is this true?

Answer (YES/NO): NO